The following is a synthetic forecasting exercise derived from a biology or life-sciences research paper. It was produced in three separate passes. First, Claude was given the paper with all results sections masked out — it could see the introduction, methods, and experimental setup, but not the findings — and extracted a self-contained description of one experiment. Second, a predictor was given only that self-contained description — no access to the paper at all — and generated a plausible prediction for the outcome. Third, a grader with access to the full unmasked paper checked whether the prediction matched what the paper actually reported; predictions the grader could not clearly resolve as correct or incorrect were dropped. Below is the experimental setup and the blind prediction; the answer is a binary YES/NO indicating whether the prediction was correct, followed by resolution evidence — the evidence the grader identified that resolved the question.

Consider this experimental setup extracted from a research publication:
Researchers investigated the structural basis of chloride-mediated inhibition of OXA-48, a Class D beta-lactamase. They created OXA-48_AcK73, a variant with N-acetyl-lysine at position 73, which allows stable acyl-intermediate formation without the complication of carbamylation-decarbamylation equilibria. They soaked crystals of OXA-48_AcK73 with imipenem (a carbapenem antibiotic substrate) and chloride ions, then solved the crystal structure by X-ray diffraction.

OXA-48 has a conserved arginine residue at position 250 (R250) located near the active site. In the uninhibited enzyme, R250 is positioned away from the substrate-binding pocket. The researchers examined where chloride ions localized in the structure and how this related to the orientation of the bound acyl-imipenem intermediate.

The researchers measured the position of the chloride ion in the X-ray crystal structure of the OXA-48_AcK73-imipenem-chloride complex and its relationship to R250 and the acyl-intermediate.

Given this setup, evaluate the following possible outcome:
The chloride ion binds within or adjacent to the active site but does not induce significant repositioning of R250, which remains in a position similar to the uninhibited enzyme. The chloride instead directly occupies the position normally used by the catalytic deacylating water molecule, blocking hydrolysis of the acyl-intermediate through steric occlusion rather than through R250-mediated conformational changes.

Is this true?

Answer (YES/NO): NO